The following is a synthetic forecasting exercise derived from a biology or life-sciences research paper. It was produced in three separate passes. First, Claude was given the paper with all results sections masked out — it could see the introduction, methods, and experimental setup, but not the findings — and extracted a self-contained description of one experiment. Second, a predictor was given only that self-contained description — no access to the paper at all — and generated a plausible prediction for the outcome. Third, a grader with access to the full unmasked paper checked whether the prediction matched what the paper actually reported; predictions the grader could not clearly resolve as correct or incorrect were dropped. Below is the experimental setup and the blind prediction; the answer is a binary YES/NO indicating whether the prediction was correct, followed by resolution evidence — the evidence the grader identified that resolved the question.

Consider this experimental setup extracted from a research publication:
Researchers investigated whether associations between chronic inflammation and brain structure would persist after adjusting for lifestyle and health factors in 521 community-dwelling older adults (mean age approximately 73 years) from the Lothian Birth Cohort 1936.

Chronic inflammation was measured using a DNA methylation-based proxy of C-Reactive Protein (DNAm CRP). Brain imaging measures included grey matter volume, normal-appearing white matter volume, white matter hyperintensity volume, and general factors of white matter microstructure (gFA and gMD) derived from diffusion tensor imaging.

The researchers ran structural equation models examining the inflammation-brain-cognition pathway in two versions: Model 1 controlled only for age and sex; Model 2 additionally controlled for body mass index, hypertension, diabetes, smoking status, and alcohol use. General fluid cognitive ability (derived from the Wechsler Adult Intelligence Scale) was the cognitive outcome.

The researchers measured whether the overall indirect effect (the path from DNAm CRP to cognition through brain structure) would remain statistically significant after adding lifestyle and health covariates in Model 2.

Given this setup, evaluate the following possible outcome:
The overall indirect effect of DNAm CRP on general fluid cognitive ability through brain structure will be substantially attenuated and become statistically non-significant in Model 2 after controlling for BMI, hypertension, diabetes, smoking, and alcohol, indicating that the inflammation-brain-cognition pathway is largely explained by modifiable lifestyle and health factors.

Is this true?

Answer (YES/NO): YES